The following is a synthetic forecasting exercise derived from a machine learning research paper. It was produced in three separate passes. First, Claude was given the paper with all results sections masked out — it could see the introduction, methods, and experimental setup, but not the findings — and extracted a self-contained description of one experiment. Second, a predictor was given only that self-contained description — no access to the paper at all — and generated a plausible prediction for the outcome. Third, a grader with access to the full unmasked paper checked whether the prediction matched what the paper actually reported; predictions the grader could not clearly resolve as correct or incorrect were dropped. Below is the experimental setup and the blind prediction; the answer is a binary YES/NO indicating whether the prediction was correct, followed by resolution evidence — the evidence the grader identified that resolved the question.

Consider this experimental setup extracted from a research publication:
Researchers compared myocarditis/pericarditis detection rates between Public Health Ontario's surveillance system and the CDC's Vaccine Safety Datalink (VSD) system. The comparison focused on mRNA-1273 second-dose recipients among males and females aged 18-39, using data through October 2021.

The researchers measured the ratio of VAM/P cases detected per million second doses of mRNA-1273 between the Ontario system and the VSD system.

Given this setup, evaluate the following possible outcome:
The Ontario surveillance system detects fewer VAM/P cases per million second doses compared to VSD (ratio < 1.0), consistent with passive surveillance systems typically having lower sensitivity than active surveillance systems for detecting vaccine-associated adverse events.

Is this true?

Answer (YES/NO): NO